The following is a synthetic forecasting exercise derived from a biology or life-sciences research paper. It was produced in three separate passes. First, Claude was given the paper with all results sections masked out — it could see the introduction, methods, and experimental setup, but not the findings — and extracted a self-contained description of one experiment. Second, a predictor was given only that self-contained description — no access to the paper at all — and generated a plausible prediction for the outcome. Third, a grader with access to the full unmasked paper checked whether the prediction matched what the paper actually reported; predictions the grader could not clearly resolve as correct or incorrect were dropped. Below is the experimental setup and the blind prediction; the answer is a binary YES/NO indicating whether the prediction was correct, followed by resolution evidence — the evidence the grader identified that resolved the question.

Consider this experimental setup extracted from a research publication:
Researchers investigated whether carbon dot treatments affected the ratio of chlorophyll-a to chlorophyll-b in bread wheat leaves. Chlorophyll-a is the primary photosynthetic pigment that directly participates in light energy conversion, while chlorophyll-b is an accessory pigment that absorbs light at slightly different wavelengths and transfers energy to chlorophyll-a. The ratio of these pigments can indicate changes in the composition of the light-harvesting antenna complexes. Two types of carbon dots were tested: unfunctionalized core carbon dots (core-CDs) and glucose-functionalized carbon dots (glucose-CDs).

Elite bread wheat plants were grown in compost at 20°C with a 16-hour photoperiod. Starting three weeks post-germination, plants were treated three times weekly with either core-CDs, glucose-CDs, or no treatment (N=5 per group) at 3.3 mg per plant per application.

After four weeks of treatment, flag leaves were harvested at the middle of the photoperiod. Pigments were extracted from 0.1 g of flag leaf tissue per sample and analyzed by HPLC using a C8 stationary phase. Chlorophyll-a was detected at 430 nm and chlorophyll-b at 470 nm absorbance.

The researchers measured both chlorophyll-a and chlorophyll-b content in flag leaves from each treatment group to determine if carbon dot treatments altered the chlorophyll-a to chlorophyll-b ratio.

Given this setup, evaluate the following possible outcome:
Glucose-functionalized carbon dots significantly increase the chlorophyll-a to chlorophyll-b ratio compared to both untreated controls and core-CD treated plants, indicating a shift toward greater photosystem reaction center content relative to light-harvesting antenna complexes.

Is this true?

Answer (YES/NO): YES